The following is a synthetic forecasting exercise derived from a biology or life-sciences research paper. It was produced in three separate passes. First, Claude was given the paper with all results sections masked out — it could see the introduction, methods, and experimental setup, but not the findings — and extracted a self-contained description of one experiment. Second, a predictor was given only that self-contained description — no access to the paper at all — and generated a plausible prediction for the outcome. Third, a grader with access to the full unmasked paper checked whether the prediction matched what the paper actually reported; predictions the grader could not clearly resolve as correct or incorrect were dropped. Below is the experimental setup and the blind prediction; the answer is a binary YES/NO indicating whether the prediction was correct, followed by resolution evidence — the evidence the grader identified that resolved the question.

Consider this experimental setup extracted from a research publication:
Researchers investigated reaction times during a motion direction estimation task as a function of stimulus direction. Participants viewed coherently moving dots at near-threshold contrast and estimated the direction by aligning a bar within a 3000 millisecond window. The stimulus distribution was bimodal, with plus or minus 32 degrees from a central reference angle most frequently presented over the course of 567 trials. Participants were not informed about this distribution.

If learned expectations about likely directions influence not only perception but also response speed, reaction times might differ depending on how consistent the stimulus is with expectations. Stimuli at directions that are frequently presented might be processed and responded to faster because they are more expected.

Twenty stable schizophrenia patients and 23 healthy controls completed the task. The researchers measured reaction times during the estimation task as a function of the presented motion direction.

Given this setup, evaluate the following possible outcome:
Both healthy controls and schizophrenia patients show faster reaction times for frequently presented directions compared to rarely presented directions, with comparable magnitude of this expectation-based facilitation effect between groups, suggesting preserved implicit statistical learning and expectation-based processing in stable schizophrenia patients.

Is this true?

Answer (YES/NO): YES